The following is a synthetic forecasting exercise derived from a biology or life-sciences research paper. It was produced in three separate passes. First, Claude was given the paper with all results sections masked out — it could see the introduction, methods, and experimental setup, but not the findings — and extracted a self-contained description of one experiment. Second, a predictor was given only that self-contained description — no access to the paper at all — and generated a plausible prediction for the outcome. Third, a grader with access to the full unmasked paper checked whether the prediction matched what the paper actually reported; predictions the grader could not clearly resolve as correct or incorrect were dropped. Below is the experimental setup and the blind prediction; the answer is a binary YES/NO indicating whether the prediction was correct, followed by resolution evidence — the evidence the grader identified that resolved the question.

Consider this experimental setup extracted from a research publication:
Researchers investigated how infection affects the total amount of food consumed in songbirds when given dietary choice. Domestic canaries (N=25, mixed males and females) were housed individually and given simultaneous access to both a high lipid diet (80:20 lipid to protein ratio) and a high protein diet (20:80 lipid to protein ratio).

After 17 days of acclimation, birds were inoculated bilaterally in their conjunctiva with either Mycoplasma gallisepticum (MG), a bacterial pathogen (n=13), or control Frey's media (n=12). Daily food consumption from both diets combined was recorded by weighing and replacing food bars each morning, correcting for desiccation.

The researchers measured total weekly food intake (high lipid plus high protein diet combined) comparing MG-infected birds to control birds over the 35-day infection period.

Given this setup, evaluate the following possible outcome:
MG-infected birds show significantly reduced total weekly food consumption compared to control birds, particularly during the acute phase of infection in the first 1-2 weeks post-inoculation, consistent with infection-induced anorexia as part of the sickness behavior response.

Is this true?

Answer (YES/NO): NO